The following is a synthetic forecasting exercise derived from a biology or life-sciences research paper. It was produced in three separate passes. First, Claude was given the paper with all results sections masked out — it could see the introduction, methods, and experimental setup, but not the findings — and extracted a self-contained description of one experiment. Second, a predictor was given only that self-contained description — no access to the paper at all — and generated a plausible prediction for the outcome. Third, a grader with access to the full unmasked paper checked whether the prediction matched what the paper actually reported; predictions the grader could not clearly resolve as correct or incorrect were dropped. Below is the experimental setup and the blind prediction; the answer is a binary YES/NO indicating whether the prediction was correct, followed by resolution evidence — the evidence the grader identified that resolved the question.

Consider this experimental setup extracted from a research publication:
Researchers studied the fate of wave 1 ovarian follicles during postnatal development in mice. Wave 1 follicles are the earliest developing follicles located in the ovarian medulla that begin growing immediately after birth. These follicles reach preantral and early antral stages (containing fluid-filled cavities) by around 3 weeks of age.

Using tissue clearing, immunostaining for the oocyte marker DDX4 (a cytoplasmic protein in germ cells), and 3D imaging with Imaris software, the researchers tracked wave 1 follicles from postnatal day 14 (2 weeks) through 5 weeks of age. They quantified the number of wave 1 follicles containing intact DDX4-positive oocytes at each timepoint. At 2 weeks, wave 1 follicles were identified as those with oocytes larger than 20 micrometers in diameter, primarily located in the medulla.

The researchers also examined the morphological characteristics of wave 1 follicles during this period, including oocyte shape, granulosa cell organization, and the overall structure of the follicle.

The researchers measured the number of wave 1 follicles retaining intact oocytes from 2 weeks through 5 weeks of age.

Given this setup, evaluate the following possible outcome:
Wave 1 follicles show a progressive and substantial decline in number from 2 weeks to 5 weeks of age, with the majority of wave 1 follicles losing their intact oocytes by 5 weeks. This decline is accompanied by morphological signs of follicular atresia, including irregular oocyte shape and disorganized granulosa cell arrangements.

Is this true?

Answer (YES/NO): NO